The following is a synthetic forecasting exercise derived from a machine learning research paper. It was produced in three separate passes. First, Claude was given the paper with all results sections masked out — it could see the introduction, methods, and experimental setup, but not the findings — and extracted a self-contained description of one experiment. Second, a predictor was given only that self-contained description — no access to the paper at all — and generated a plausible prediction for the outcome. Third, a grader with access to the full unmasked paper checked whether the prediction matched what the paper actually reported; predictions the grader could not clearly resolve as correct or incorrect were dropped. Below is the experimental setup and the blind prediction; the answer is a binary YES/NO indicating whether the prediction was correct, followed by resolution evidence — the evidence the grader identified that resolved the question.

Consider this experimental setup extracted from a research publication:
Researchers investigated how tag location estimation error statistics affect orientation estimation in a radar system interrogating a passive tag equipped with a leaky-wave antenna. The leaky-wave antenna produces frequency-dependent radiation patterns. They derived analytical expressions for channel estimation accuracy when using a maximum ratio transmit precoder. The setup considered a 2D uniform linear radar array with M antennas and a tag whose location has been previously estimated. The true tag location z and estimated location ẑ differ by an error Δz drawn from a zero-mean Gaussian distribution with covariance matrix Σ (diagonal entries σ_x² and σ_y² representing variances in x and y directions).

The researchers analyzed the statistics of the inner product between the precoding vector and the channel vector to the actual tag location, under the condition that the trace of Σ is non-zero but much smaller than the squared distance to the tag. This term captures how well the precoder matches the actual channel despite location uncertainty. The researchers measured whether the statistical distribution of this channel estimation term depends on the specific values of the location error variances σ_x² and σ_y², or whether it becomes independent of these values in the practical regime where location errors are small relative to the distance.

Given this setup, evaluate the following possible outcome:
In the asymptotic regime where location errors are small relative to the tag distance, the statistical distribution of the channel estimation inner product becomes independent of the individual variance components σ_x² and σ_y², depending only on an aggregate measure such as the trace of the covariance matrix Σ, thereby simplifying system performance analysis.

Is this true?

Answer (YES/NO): NO